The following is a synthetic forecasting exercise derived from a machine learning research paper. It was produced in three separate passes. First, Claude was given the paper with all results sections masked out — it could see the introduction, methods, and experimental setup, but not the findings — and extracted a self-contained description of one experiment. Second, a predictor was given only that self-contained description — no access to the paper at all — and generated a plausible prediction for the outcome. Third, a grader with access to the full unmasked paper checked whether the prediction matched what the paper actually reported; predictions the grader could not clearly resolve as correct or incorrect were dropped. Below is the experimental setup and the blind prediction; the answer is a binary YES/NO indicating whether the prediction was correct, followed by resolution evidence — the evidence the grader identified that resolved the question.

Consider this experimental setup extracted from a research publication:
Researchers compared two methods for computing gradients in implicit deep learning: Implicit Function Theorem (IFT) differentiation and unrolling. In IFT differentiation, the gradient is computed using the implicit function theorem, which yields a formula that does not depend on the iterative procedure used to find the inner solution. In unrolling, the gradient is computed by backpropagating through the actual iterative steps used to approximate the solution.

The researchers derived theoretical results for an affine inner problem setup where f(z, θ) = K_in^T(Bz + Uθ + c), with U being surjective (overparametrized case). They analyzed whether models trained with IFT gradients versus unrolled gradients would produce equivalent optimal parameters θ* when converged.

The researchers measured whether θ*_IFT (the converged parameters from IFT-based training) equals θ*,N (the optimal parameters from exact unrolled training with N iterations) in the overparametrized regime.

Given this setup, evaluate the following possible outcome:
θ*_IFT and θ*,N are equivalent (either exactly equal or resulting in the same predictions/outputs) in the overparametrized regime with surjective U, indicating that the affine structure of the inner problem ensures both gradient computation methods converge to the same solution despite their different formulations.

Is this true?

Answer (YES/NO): YES